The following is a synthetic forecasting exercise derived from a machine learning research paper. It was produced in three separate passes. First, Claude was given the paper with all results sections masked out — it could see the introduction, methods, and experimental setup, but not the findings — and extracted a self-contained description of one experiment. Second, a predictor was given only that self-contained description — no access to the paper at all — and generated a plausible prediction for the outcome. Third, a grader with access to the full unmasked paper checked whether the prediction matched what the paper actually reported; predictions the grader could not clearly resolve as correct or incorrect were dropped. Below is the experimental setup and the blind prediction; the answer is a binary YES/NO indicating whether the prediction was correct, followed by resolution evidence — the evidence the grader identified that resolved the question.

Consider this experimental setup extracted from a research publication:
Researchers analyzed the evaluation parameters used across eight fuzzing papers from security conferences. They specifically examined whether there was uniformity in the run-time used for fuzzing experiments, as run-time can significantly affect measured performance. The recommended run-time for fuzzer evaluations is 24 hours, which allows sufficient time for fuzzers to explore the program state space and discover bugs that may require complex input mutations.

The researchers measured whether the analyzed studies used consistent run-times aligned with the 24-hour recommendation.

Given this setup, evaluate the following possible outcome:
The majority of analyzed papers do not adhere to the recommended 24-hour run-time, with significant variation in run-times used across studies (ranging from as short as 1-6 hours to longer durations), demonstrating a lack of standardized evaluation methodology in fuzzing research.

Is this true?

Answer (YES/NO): YES